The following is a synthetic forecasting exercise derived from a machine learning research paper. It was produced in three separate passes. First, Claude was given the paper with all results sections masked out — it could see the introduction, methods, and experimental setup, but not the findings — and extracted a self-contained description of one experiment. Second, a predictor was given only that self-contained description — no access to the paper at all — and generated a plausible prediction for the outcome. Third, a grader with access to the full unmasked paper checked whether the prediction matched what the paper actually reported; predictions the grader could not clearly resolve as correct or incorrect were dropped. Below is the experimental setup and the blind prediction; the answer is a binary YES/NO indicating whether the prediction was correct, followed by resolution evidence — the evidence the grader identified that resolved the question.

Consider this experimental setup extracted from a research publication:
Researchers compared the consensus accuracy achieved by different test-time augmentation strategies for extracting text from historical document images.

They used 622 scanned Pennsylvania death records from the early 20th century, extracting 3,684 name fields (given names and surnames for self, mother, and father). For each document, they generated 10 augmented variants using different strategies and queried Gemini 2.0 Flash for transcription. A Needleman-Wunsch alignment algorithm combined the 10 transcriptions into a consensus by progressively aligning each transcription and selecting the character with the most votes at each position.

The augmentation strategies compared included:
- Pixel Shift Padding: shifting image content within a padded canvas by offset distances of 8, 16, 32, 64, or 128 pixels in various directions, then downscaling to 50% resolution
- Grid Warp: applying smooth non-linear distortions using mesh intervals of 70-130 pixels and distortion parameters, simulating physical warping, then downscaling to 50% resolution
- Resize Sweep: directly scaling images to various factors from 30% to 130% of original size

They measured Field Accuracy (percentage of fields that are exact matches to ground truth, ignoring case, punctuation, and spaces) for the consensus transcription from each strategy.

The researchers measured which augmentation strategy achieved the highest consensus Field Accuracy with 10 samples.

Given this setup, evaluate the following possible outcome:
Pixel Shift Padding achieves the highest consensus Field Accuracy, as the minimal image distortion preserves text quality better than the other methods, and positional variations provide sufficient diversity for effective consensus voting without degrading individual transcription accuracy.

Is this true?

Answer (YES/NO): YES